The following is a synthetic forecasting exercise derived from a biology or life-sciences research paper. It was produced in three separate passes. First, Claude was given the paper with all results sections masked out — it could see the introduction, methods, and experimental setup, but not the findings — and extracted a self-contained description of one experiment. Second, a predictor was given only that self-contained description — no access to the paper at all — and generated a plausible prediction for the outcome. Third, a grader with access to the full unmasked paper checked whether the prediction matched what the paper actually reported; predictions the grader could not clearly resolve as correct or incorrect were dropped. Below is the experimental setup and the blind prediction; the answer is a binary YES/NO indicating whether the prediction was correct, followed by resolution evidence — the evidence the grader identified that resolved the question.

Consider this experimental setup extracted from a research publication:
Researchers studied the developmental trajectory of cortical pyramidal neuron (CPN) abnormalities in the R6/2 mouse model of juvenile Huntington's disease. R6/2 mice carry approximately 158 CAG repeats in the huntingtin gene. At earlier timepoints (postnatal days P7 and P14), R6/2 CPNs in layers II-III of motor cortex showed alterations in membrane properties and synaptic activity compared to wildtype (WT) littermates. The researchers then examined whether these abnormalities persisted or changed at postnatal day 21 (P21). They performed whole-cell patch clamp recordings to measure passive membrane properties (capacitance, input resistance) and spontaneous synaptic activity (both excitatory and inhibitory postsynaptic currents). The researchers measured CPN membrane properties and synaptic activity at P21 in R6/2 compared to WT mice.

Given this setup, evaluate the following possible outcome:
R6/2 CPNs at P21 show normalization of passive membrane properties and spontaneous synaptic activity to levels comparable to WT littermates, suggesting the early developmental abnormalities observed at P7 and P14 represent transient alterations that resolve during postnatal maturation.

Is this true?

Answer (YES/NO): YES